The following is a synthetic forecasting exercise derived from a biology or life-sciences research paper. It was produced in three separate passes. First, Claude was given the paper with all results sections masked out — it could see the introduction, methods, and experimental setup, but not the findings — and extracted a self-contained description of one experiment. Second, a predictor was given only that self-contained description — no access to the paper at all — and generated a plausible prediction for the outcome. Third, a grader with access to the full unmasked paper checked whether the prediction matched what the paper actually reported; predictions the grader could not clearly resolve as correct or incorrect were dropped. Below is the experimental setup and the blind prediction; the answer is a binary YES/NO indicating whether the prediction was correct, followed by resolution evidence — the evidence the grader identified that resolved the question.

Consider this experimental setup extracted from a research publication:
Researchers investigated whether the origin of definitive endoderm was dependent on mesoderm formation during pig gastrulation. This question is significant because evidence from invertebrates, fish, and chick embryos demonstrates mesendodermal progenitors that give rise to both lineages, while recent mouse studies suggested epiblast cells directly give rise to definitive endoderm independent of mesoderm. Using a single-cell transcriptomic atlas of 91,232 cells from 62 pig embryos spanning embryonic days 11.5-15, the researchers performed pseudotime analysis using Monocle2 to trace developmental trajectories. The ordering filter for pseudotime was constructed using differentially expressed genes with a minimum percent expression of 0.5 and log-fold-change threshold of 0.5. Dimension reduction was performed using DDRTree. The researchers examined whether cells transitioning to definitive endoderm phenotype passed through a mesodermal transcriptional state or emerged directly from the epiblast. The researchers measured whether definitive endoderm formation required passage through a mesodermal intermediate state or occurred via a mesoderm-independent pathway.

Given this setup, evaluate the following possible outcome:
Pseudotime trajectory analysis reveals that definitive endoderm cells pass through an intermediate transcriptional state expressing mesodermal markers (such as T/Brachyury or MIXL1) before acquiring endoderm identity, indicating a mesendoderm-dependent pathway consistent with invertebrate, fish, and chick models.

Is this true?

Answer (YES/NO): NO